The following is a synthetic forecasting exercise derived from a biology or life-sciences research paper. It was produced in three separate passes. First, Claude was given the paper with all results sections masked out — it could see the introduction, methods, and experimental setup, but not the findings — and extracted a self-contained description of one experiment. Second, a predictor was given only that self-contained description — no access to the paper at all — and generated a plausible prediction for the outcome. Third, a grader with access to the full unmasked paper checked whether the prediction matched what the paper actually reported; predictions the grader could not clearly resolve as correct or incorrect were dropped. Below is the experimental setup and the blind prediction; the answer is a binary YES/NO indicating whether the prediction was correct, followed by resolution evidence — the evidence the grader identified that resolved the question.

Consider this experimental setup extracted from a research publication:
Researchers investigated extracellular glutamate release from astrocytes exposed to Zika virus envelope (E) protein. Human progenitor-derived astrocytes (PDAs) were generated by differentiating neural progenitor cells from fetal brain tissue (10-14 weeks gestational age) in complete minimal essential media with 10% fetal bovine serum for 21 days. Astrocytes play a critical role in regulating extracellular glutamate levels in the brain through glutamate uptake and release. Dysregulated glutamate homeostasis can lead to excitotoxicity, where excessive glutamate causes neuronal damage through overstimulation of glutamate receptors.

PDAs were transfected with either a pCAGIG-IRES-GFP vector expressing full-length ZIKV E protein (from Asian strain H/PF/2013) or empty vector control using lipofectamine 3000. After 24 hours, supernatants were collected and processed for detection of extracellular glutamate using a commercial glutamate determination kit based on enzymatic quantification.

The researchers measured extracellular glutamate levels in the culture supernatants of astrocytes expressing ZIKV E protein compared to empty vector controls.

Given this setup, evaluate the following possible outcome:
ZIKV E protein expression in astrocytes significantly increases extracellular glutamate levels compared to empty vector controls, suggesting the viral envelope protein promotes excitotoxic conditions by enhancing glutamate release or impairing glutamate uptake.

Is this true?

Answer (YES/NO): YES